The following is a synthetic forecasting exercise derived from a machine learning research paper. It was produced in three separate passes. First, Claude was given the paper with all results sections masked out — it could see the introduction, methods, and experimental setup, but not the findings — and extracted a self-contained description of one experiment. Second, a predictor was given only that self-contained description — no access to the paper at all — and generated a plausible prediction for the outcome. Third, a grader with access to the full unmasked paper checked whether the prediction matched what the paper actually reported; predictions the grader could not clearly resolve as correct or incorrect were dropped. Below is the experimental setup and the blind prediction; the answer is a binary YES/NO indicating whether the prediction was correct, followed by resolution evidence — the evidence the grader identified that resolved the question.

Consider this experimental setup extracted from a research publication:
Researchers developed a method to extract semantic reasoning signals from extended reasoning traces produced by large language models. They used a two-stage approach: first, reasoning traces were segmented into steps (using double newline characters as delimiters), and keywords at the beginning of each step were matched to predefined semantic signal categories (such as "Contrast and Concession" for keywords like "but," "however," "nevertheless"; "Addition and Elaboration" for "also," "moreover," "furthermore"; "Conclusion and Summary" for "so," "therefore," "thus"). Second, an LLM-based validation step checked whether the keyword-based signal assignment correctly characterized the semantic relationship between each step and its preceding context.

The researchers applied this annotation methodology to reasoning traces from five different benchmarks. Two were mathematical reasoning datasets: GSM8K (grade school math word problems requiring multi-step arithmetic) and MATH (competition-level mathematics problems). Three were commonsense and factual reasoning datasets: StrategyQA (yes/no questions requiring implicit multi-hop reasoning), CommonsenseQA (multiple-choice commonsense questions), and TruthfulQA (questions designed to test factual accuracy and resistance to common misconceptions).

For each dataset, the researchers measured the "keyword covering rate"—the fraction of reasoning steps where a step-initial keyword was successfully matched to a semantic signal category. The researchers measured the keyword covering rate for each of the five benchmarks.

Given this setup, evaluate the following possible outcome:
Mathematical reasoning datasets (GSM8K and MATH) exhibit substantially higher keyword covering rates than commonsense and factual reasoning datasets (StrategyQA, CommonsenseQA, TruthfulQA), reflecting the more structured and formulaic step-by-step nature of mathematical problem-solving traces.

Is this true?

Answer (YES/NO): NO